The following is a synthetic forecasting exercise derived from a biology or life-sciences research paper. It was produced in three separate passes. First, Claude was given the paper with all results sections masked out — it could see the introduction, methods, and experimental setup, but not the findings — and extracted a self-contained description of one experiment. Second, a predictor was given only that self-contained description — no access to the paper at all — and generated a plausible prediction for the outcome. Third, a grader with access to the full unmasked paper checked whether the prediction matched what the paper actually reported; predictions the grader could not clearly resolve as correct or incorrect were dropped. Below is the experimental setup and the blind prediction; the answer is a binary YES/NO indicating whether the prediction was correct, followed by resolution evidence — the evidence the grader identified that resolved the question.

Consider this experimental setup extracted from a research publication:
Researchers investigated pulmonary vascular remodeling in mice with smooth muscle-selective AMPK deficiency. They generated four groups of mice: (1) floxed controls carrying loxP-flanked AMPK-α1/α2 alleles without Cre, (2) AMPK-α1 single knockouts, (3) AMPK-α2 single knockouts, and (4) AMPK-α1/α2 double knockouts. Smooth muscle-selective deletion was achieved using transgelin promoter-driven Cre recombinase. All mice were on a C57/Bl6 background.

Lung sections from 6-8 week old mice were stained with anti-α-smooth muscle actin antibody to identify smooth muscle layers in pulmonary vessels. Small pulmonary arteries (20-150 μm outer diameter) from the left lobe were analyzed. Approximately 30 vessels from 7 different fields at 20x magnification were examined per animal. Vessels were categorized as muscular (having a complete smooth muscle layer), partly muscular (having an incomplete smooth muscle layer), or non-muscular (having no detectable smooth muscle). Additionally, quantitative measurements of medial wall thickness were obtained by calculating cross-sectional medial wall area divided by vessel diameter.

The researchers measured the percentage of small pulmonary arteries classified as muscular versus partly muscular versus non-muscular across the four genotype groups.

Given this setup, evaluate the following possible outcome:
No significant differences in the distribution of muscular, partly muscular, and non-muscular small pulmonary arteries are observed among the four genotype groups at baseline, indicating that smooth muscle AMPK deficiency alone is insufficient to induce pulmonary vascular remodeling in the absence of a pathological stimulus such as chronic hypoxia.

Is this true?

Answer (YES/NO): NO